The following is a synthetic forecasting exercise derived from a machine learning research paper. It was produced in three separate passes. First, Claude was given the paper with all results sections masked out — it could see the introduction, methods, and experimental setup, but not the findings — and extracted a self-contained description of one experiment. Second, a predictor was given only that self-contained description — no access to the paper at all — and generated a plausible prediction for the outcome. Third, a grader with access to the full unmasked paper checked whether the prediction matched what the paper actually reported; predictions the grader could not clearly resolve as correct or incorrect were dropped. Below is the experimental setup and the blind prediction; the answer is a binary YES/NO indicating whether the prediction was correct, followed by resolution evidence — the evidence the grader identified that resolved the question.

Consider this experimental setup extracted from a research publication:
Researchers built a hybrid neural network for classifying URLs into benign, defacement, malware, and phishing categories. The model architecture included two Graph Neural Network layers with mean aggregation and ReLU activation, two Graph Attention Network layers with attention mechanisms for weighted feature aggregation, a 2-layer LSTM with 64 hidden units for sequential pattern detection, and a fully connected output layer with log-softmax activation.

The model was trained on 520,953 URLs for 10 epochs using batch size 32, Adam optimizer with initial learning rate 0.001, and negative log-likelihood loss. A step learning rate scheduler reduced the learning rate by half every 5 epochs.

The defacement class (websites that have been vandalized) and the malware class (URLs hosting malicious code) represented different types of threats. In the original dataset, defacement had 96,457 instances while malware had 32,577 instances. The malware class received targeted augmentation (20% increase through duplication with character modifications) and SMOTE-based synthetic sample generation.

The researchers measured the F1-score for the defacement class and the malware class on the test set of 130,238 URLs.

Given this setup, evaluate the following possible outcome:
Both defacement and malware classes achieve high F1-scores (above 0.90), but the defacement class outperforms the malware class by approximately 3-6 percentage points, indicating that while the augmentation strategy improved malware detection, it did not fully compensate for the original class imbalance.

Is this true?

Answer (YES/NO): NO